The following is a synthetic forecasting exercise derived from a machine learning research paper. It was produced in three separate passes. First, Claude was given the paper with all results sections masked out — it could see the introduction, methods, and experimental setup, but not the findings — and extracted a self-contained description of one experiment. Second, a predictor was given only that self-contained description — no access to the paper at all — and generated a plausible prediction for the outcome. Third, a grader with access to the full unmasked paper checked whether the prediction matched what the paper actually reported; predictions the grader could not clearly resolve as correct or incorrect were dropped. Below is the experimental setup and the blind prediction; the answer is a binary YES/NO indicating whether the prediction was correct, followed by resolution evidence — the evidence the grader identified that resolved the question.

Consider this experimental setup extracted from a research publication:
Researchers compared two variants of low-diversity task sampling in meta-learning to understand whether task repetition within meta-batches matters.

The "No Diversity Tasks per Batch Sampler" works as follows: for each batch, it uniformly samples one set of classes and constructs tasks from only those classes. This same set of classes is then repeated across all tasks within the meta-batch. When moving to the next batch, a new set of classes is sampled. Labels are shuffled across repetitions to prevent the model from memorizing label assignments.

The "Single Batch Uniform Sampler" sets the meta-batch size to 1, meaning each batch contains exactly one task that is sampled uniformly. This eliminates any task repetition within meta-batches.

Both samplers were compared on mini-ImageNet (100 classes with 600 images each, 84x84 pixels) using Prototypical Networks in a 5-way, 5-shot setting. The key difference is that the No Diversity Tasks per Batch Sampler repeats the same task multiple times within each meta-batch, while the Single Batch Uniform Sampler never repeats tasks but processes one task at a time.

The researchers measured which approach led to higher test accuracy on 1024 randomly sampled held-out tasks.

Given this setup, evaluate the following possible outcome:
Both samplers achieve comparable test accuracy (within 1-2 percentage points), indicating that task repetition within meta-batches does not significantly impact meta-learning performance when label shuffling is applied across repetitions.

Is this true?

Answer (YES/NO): NO